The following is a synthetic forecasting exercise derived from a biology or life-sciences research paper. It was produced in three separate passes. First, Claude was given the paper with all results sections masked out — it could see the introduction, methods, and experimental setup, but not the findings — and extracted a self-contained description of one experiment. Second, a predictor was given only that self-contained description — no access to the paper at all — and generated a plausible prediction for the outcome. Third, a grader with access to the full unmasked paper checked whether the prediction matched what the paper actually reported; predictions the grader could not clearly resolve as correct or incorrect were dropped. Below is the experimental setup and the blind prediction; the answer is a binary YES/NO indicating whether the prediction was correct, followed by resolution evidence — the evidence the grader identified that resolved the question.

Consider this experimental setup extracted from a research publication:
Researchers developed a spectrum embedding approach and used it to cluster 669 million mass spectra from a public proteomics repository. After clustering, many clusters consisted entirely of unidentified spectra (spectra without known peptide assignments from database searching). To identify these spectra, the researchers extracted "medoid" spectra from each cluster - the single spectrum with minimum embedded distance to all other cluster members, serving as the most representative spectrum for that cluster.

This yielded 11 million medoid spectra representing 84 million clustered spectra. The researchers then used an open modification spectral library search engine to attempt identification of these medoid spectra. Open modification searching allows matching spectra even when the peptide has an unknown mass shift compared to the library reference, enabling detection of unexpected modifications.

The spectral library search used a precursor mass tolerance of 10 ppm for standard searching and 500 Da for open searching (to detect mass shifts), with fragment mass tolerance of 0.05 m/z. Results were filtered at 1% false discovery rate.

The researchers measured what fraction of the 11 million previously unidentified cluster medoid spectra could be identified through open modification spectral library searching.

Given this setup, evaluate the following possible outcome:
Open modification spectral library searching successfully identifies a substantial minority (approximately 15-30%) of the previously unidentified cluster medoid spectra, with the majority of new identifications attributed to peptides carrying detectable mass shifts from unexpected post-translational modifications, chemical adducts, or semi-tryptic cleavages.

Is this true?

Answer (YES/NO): NO